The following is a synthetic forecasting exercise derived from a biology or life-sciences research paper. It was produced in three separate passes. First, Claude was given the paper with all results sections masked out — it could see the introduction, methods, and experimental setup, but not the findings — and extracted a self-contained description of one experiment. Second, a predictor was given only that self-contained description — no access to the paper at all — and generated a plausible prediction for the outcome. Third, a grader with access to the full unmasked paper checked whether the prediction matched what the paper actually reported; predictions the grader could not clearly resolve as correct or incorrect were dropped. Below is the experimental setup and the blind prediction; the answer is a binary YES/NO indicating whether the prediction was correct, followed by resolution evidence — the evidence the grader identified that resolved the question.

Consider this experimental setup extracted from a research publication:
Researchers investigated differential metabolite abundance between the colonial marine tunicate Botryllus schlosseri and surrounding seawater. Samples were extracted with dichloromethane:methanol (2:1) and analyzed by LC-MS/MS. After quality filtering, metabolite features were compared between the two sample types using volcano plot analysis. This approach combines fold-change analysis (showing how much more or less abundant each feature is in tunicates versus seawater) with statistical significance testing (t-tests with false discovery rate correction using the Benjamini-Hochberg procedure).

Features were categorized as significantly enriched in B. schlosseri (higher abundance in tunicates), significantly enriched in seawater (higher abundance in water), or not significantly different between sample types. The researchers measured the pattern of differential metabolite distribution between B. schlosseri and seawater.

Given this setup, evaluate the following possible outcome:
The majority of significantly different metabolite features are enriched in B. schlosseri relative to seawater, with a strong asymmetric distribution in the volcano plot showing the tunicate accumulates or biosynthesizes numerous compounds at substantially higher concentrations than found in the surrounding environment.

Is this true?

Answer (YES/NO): NO